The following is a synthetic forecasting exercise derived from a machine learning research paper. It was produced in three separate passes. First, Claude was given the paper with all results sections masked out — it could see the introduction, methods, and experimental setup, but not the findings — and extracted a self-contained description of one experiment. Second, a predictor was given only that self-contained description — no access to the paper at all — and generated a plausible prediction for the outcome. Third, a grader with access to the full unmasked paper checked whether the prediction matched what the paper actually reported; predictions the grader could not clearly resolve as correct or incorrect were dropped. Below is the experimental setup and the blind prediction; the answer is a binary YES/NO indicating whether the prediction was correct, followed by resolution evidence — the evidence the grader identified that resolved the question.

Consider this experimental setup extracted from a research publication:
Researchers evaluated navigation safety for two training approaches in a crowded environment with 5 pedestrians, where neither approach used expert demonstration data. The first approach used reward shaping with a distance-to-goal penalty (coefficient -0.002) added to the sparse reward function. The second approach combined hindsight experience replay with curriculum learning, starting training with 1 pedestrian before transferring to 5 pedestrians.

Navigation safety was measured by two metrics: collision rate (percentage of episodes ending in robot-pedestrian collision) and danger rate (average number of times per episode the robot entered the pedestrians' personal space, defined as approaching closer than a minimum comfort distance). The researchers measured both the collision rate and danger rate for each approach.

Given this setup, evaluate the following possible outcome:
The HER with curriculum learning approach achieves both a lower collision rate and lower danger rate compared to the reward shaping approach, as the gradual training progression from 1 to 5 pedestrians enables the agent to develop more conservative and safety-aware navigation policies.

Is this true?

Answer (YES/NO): YES